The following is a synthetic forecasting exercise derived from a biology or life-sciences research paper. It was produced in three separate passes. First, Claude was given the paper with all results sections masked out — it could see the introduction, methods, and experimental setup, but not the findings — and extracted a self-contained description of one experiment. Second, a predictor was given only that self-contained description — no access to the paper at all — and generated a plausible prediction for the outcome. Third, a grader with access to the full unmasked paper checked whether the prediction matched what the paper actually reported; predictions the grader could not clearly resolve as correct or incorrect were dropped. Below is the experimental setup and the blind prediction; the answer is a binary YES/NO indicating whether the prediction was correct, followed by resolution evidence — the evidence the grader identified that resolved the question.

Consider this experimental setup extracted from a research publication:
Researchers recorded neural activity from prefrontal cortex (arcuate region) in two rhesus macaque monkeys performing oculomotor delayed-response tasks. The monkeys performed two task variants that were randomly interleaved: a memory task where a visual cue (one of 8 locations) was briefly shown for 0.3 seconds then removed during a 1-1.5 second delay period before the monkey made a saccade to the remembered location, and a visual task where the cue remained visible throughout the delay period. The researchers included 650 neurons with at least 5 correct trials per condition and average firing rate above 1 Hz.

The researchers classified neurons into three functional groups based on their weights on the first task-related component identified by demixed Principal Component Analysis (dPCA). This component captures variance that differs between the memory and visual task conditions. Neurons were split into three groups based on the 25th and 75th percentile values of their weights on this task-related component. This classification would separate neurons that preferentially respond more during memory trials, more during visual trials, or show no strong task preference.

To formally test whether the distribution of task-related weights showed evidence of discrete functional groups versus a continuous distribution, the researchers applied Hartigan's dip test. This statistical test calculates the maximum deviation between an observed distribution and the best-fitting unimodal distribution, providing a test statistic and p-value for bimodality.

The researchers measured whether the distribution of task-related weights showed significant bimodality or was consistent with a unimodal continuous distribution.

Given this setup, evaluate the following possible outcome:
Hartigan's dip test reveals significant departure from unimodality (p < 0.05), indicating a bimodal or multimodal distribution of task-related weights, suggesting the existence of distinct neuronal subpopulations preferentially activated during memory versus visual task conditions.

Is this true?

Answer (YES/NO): YES